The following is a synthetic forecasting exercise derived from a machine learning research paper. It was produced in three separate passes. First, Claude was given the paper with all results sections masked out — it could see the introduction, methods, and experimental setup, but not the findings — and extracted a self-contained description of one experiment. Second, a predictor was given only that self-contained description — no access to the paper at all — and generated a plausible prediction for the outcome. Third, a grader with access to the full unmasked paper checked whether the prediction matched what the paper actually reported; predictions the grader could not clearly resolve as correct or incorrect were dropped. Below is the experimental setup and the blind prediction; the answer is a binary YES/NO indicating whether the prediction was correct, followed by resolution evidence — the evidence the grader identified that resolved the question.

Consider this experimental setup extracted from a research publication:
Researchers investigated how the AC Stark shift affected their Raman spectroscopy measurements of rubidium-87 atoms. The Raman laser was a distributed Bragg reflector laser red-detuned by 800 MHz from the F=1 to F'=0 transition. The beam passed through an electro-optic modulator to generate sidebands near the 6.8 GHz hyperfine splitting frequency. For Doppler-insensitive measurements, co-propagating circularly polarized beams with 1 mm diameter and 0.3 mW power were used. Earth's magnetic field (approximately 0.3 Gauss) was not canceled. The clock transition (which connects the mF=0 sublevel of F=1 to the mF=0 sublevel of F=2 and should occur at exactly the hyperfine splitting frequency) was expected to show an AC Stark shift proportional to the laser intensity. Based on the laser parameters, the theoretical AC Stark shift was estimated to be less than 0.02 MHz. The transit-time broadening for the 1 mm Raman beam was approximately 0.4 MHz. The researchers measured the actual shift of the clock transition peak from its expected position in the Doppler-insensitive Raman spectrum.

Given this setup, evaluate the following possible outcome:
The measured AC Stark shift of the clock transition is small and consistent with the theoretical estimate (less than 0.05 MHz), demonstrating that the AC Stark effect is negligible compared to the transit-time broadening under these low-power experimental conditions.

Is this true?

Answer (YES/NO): NO